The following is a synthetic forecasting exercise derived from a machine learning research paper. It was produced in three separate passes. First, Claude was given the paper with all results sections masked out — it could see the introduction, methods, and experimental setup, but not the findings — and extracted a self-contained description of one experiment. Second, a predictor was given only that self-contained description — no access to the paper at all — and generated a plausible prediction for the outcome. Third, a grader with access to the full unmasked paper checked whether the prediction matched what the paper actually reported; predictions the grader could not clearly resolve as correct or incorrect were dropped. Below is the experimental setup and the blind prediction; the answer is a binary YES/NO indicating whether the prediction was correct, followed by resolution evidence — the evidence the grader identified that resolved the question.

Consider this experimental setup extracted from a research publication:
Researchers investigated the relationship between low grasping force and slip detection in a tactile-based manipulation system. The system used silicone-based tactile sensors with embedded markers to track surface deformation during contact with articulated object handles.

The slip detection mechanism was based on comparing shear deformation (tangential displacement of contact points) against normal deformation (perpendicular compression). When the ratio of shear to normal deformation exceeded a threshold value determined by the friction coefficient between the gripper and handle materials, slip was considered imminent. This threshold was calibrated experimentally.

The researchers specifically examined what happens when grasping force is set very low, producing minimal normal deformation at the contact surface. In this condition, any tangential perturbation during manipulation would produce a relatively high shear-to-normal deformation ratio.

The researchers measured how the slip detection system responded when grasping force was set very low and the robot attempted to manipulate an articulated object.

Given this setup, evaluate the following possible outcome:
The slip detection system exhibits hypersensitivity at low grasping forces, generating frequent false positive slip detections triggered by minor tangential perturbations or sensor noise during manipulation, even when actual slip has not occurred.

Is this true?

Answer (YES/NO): NO